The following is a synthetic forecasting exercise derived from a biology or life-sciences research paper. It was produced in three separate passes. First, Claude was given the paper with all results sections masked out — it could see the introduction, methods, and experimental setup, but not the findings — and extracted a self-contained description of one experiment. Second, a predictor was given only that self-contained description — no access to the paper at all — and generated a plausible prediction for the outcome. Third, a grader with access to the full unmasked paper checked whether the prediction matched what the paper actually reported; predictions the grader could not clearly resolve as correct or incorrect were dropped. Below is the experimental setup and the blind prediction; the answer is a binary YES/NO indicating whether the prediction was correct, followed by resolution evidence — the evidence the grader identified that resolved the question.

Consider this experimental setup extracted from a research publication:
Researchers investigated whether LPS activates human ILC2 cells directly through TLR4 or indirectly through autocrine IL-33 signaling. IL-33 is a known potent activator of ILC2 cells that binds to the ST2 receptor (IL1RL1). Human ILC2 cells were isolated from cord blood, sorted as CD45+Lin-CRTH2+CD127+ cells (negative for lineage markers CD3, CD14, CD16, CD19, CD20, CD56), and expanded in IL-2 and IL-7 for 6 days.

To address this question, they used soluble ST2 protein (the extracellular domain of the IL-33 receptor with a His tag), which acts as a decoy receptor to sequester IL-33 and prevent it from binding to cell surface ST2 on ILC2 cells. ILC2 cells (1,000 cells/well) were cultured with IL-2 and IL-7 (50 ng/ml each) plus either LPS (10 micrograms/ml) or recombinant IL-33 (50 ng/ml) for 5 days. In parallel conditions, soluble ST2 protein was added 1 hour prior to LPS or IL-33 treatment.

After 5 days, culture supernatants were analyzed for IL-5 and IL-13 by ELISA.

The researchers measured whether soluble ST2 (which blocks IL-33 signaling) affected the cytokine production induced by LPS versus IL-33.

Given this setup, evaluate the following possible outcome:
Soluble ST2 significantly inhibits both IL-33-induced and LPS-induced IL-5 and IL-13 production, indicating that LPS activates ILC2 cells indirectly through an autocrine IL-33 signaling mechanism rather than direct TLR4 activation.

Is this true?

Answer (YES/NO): NO